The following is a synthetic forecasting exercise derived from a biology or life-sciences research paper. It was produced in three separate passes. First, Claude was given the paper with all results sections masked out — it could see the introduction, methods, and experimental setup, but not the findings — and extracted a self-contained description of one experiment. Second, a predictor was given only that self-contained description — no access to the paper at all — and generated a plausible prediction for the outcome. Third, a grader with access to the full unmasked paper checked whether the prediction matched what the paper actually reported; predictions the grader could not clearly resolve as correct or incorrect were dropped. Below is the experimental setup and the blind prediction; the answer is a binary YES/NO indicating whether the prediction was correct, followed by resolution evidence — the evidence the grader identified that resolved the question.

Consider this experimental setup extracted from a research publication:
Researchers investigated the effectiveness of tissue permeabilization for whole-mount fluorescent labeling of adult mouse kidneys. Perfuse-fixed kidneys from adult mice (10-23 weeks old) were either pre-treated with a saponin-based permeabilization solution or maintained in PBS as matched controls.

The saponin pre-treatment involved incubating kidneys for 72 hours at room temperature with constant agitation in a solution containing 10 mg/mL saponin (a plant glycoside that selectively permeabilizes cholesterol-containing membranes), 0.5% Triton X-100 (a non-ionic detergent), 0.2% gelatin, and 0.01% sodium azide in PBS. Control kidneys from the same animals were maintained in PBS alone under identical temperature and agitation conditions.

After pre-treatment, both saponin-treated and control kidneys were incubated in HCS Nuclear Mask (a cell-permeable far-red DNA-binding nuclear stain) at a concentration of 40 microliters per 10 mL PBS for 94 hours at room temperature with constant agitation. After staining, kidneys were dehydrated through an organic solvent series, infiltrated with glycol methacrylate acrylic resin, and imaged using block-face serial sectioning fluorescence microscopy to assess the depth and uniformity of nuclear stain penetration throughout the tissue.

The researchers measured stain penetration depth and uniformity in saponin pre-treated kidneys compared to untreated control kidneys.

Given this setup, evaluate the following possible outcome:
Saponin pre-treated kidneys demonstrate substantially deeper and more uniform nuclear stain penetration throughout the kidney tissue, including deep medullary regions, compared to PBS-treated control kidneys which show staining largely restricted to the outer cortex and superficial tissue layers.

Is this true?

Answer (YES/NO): NO